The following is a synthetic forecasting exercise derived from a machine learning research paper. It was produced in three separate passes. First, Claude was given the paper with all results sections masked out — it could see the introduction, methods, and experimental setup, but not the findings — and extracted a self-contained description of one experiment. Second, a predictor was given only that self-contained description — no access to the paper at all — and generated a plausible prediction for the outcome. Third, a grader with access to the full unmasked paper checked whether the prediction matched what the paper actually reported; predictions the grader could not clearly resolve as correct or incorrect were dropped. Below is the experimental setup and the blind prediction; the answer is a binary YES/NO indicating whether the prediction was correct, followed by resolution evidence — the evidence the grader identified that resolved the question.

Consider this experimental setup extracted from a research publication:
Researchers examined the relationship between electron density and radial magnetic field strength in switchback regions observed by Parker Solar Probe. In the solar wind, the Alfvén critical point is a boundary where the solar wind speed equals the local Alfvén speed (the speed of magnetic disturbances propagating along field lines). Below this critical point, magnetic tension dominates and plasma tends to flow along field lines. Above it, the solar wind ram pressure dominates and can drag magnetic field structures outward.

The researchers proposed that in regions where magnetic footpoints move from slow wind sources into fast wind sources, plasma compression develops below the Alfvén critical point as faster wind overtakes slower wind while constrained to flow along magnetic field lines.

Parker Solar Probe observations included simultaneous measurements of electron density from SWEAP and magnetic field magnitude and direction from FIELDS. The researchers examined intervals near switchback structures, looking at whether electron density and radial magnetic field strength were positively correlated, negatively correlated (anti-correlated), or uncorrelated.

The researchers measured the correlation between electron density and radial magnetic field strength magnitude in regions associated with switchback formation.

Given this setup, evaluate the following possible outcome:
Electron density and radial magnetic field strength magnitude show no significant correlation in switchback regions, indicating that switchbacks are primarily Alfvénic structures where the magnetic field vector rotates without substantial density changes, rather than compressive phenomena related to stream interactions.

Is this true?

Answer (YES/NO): NO